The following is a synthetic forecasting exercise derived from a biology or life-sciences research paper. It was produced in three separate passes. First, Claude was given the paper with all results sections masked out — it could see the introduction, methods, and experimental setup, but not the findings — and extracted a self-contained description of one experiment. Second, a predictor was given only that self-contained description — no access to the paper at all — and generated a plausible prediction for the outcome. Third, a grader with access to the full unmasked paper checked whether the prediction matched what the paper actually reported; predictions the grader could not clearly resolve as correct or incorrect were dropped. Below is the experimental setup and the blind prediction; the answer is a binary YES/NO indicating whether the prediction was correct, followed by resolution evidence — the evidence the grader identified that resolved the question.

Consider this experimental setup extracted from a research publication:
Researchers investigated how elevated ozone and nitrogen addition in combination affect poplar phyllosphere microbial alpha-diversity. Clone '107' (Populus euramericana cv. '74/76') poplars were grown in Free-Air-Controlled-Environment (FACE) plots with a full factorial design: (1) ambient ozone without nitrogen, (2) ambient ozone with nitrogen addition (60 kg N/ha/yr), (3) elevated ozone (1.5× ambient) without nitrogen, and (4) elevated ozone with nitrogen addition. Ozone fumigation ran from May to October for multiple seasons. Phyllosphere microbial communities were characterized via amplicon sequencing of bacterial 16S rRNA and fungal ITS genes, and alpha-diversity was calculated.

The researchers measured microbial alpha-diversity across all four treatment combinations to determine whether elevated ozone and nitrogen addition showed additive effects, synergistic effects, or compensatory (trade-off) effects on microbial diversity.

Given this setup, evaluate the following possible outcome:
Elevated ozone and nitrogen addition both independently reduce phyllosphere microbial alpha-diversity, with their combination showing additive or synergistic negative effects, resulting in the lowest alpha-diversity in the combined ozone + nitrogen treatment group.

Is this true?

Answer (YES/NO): NO